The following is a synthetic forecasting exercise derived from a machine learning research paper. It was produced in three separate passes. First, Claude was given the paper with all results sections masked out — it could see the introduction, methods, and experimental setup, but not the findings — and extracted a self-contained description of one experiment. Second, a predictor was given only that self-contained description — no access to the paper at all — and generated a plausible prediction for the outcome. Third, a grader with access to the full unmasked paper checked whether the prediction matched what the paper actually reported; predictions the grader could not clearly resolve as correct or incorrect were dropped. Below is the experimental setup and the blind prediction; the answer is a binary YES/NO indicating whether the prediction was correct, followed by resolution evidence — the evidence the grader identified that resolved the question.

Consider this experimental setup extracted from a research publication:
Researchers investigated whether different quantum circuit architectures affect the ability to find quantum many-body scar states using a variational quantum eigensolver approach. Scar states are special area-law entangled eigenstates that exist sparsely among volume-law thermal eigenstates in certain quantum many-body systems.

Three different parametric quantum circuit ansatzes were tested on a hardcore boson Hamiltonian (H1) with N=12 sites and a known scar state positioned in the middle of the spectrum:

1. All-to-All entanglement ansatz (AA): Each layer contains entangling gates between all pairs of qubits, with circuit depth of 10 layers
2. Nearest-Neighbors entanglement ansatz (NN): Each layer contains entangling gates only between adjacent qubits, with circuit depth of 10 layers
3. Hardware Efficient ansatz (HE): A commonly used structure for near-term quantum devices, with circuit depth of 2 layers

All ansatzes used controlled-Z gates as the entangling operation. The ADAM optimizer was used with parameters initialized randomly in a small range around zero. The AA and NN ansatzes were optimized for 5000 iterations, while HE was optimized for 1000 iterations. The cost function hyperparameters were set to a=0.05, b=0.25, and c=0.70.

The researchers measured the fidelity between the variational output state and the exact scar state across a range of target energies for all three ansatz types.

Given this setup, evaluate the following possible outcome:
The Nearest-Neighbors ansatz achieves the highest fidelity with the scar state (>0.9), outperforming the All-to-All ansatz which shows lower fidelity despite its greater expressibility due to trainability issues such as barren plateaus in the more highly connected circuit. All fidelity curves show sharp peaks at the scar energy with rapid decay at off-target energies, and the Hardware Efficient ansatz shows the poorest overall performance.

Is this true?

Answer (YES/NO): NO